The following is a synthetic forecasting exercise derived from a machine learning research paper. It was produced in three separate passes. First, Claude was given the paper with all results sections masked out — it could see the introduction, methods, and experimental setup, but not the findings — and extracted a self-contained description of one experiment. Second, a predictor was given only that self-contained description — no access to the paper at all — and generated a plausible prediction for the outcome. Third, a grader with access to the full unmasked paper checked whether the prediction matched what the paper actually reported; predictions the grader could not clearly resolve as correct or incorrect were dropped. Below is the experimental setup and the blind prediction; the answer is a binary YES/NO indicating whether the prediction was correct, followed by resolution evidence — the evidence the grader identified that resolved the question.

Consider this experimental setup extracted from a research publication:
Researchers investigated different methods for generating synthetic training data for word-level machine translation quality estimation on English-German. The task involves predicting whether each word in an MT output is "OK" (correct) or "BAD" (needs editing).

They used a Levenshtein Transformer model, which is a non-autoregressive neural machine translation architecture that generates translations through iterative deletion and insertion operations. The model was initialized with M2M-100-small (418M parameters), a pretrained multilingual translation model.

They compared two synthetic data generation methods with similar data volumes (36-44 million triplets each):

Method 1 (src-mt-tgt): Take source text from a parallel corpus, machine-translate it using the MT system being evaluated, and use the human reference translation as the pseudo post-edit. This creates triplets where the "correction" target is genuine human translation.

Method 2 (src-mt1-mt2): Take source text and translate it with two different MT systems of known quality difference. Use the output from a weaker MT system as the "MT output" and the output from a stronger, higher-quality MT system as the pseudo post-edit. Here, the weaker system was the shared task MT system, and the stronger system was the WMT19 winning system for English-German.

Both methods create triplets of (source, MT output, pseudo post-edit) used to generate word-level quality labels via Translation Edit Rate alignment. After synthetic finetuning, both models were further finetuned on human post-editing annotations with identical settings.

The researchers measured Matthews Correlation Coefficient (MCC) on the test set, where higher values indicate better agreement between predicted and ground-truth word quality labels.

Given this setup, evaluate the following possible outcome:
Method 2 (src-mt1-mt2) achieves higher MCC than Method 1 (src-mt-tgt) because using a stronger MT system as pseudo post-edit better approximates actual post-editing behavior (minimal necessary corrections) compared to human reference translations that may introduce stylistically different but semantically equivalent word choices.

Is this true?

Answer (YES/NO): YES